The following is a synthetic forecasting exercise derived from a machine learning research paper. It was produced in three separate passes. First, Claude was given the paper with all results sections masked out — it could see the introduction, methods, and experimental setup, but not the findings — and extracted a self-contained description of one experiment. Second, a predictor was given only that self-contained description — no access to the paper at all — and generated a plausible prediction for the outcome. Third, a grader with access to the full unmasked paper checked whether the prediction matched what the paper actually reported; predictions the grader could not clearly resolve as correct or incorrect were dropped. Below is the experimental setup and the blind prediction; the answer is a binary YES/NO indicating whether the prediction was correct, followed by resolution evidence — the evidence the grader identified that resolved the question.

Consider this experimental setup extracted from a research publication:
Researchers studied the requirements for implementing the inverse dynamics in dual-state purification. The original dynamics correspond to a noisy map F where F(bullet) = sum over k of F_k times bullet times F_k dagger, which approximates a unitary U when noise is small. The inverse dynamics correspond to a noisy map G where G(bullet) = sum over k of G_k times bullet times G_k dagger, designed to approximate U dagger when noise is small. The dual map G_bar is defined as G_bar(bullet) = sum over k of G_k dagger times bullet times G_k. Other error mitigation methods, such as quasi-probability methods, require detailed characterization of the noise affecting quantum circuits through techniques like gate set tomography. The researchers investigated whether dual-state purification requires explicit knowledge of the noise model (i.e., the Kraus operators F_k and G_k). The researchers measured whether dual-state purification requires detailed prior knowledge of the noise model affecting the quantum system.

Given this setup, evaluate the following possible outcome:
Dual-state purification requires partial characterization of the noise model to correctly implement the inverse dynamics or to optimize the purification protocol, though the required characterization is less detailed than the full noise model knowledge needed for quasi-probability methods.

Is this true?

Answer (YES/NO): NO